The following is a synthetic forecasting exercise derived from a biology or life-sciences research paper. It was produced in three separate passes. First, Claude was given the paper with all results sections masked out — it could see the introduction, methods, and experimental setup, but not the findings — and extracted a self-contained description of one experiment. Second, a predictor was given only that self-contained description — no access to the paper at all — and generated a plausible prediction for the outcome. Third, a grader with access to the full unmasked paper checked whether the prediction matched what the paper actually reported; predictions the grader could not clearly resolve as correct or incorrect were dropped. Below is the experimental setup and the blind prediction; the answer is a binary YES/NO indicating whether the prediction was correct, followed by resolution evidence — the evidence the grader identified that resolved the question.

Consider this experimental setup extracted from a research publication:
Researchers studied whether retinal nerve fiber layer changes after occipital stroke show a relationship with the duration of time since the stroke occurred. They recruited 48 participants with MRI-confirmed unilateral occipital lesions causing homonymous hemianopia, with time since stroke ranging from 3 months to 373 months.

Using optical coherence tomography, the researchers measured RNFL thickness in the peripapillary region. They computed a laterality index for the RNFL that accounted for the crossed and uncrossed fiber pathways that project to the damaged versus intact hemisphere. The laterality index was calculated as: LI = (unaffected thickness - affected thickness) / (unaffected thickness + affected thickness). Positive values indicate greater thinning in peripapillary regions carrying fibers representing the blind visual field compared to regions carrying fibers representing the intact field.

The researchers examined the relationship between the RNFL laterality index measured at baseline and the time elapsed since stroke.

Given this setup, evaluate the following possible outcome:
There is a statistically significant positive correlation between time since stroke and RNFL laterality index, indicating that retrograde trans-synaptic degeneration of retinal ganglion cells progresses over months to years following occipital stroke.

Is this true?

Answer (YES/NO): YES